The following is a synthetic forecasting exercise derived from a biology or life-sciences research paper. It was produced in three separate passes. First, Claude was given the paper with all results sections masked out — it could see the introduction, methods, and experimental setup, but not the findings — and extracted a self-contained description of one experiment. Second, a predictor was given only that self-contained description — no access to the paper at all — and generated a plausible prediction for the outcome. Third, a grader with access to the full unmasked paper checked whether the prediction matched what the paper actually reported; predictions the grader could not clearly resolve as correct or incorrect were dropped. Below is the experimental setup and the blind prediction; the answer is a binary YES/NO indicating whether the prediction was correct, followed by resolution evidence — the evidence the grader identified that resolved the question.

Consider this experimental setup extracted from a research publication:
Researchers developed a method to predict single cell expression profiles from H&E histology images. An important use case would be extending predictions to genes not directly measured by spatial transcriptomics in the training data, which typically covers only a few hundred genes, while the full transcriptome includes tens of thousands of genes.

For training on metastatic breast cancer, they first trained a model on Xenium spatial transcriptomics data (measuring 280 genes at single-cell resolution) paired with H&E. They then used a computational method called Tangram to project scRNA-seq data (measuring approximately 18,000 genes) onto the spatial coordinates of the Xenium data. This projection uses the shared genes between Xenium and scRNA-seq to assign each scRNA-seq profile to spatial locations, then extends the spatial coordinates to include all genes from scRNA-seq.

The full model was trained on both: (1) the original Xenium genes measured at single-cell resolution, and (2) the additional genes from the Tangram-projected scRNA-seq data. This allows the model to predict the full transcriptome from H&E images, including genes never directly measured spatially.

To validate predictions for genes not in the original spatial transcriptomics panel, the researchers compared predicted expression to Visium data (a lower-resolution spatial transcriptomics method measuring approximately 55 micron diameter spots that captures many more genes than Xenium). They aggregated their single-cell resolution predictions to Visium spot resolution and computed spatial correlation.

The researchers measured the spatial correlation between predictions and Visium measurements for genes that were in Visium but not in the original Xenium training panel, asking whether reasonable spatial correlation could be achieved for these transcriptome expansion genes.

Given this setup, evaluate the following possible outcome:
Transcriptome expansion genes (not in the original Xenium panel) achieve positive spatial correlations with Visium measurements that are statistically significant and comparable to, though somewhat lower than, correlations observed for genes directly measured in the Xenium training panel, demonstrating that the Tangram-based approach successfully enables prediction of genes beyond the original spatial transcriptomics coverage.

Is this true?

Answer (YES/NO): YES